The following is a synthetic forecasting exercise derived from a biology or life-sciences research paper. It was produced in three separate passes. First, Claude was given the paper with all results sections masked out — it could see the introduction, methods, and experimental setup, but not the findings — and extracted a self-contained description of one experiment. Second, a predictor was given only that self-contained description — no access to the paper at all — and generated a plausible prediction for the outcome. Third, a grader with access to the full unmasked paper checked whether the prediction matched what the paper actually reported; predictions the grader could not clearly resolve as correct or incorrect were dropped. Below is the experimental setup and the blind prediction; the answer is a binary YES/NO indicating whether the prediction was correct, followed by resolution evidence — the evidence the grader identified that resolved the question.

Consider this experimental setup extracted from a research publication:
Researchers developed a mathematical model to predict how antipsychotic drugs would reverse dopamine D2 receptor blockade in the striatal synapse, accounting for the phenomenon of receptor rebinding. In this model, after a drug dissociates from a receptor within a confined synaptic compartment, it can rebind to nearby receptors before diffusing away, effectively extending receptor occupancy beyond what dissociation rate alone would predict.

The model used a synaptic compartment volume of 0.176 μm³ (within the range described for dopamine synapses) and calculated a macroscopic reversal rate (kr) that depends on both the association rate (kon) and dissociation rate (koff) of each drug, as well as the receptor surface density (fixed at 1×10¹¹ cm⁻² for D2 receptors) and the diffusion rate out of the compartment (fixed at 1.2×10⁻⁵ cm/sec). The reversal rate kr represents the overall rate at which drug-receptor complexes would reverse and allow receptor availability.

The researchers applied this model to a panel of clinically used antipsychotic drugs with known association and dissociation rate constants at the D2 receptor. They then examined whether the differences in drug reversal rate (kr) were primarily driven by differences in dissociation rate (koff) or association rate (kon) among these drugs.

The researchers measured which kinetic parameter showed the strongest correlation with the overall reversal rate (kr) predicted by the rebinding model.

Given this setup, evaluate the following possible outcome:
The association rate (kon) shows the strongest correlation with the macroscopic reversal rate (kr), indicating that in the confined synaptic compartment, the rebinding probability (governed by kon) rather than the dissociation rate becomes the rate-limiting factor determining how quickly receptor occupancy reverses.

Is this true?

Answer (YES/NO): YES